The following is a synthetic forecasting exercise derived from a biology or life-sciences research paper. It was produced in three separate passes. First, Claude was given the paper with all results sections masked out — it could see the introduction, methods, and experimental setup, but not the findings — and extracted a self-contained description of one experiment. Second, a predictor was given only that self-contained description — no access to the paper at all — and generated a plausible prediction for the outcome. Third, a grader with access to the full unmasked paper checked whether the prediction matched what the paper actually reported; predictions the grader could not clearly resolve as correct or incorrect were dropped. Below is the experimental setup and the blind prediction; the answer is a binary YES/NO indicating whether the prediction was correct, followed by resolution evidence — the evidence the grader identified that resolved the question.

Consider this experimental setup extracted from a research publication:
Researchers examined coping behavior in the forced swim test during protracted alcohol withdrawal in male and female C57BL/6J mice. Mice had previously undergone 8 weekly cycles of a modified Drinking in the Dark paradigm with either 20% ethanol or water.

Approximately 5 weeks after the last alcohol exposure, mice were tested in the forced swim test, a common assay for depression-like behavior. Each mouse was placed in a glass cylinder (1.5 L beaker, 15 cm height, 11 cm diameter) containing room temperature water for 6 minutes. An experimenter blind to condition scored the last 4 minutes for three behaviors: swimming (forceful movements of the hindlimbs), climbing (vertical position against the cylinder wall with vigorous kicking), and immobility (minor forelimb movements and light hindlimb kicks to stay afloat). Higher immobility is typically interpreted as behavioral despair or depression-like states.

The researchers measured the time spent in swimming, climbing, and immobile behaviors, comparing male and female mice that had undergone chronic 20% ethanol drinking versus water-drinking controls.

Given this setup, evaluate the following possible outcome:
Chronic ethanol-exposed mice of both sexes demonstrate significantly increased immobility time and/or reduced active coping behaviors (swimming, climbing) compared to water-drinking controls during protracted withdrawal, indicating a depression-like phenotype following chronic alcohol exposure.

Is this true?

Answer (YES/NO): NO